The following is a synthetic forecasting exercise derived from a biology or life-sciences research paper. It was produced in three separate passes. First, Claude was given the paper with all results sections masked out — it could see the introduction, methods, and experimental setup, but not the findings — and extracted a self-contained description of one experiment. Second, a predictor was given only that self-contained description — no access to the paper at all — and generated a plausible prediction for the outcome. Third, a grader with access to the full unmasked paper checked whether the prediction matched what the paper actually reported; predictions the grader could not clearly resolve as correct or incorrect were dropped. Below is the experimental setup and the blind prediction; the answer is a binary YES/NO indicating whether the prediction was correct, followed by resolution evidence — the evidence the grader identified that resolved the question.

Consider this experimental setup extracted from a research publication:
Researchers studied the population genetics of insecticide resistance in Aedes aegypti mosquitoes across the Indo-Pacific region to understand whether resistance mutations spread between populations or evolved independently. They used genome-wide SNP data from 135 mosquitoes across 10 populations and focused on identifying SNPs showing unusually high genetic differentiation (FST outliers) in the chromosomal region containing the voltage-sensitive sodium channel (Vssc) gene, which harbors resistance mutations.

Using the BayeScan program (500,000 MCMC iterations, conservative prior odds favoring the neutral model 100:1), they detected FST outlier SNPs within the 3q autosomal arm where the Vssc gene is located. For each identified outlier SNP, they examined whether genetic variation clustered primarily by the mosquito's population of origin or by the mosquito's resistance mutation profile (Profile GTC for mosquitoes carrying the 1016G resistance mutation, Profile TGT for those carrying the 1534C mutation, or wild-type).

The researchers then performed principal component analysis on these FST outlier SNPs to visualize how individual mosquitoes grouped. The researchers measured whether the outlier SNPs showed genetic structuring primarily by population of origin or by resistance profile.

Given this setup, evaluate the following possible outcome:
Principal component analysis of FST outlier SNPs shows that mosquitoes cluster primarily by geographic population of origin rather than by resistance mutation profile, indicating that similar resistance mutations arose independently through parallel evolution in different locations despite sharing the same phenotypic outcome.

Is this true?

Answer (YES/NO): NO